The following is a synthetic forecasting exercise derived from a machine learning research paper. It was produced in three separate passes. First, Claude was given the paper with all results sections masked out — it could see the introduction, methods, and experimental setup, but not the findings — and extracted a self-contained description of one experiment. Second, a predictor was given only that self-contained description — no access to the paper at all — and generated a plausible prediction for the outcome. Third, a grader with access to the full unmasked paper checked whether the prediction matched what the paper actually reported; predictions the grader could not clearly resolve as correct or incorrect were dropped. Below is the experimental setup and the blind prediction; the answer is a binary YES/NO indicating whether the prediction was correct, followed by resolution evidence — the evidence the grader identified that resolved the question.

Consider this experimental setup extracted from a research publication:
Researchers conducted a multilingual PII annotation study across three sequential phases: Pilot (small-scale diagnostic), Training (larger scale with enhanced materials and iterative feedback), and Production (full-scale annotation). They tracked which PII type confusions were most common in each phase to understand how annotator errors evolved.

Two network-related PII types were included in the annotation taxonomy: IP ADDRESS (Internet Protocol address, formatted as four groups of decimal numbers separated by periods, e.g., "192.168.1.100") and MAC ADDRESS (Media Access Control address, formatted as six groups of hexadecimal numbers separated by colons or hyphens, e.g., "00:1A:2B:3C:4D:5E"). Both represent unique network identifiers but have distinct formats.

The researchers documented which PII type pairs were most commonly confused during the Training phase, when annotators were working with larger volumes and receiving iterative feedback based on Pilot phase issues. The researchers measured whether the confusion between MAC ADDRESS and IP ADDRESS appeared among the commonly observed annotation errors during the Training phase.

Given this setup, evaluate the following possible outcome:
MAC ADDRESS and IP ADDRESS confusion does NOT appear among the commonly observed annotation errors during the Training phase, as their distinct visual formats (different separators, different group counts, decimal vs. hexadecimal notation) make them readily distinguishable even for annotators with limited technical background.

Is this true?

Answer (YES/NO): NO